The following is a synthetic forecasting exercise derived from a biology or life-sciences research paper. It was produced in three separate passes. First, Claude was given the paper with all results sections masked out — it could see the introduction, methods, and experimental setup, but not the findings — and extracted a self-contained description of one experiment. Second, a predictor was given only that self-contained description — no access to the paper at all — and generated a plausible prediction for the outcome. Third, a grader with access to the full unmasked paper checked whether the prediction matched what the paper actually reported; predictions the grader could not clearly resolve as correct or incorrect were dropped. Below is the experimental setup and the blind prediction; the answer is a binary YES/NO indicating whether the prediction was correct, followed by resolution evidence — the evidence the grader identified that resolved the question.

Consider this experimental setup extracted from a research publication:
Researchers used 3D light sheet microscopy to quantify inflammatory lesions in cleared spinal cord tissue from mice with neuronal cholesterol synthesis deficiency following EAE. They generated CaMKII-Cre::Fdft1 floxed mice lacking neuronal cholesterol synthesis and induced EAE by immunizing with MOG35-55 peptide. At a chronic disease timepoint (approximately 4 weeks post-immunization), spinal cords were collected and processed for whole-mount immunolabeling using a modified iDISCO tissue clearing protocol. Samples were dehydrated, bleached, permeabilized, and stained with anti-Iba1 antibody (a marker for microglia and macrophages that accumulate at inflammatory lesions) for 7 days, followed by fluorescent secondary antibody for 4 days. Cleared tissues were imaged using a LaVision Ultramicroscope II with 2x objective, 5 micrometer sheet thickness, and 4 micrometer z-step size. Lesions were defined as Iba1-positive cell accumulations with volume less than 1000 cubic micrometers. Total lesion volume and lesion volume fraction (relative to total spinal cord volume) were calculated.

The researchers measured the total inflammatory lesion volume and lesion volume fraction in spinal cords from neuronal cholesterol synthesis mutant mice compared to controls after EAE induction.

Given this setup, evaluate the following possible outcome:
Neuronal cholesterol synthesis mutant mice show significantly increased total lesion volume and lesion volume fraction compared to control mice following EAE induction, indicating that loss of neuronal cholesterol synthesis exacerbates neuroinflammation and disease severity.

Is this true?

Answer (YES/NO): NO